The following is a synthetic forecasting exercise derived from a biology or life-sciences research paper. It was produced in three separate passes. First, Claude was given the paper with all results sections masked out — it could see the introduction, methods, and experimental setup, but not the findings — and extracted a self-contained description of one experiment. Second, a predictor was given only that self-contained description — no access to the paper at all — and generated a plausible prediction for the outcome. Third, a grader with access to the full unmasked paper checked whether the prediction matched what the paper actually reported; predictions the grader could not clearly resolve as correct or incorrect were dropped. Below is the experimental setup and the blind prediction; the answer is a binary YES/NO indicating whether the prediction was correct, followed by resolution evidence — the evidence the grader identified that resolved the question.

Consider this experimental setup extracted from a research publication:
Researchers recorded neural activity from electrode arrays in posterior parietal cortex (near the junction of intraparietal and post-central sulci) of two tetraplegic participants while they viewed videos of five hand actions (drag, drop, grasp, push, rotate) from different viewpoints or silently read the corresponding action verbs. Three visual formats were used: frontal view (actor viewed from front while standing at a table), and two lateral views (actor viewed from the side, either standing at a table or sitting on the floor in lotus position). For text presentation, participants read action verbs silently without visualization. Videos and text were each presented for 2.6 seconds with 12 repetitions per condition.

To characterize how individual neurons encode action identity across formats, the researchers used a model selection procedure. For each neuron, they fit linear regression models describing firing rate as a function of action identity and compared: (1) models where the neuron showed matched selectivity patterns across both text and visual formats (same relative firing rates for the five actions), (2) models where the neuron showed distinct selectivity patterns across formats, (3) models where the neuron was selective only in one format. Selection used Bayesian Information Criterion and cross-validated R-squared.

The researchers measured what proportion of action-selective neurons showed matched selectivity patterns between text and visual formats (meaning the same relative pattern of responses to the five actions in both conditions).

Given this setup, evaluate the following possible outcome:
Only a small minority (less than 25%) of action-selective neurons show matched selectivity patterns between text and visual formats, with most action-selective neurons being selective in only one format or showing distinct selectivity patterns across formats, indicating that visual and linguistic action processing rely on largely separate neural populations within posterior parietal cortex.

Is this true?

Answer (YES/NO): NO